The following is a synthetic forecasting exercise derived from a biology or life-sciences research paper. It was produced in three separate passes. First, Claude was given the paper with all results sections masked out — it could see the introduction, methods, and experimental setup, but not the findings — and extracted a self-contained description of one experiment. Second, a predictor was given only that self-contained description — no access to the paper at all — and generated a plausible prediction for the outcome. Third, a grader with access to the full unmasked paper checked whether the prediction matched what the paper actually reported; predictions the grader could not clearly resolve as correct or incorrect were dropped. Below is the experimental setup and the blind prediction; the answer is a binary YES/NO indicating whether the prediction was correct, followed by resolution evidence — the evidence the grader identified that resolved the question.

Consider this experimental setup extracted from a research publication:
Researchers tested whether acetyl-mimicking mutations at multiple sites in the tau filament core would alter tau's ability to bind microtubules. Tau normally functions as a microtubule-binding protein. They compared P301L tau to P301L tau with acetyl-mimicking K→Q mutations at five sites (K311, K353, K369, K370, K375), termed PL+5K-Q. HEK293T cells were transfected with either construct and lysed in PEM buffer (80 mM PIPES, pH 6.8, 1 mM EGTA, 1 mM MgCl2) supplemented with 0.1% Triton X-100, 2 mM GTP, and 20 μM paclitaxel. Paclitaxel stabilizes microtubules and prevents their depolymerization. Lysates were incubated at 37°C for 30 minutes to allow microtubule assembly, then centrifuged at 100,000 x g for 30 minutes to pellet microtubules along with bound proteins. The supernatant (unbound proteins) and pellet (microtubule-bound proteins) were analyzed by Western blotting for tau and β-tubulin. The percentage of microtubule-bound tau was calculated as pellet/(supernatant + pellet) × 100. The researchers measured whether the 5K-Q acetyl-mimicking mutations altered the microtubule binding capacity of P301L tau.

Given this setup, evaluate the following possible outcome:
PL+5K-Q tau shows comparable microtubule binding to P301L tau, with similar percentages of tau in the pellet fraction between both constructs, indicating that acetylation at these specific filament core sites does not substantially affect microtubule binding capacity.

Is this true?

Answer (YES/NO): NO